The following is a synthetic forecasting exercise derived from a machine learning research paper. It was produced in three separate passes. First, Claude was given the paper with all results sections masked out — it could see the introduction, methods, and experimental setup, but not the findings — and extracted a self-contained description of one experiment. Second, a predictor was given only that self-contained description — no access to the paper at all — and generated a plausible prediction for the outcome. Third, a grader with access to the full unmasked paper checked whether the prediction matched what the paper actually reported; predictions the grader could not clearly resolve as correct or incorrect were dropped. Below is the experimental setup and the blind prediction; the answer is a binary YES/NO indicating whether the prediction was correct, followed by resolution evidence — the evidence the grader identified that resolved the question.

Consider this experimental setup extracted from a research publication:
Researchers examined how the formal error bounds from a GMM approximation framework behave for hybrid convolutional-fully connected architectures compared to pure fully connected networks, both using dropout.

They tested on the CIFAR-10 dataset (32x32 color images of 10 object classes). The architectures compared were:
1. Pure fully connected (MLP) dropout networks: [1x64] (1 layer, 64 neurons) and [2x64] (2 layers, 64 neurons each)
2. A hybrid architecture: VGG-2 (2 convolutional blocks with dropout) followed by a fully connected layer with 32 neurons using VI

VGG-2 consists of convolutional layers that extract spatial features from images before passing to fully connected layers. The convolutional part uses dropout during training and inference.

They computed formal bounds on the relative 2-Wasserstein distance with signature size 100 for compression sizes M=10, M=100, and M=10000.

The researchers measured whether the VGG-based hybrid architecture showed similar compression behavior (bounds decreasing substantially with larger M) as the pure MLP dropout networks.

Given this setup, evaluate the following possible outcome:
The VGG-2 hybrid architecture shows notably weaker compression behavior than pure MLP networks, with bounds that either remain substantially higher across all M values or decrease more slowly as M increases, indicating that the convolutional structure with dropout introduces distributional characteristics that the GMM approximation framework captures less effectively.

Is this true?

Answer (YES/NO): YES